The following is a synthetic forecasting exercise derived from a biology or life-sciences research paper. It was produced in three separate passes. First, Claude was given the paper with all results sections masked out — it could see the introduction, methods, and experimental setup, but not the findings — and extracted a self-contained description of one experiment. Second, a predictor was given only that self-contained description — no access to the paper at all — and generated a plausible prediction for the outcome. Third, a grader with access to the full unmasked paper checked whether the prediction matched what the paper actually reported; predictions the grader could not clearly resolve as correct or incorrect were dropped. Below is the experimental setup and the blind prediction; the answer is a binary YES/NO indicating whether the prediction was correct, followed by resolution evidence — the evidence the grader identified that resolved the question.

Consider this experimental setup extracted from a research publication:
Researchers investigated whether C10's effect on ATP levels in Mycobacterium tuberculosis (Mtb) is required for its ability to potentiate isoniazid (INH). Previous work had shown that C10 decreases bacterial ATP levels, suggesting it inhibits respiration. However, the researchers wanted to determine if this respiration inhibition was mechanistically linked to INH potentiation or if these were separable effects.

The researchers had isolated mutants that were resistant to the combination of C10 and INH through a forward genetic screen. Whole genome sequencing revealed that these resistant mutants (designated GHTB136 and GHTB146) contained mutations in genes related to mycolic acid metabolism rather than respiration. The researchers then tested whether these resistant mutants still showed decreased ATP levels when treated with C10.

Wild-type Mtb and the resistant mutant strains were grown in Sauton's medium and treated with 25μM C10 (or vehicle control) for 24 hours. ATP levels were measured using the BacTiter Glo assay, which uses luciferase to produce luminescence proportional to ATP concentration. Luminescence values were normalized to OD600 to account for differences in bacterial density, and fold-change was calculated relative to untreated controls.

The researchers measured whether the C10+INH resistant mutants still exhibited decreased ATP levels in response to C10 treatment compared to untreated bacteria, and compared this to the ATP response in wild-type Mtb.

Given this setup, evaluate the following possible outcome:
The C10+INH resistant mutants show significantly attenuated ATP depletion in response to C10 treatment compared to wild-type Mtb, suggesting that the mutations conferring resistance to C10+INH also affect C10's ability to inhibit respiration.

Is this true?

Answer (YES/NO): NO